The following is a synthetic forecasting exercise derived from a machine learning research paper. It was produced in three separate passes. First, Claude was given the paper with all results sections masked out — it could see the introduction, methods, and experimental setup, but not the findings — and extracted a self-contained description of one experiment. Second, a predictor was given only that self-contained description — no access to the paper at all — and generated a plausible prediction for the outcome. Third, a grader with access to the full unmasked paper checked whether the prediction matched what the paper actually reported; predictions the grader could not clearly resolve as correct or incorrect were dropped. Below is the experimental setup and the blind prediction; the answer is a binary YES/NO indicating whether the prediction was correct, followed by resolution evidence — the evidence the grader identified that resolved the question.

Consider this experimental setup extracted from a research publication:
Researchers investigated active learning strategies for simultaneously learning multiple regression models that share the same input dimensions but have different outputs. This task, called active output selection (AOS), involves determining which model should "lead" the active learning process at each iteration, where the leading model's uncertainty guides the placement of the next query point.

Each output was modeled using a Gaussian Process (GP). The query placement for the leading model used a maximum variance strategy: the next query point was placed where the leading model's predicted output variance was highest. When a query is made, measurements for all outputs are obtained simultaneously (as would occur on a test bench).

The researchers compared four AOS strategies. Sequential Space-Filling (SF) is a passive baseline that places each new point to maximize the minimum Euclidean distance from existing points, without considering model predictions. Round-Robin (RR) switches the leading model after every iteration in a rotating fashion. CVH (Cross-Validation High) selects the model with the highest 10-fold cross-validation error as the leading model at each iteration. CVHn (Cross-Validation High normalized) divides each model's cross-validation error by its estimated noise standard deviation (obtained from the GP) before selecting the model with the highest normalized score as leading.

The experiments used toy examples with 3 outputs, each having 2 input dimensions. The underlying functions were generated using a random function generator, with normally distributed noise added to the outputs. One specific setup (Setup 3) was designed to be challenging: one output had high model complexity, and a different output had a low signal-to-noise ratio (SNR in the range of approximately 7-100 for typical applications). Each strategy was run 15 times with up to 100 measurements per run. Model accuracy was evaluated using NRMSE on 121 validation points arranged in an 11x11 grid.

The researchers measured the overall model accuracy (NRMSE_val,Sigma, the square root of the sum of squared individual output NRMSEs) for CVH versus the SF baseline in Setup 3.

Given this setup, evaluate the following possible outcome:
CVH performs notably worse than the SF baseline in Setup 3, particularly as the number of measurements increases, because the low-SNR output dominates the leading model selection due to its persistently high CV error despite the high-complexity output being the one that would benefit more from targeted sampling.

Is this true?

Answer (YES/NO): YES